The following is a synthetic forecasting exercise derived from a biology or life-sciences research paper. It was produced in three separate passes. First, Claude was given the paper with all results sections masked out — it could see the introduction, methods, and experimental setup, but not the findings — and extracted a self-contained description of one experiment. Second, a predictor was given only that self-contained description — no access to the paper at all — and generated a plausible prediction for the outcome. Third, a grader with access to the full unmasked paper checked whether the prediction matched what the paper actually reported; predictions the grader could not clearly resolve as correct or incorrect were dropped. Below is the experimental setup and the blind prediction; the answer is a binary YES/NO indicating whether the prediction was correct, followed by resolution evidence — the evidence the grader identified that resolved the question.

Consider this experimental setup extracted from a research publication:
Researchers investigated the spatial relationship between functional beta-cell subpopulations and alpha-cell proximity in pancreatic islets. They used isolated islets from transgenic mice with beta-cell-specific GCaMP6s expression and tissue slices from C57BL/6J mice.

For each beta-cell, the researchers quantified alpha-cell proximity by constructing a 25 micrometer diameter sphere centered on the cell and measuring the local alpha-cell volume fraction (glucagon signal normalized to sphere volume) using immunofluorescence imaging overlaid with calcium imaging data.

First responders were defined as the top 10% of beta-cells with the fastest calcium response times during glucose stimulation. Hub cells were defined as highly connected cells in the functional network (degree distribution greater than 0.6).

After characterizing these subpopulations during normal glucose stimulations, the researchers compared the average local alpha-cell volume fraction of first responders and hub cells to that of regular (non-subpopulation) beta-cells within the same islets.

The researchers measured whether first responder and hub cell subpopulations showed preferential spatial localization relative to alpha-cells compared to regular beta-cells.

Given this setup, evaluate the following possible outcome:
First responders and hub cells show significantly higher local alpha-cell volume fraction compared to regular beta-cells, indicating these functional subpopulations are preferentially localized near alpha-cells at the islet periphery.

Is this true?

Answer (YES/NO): NO